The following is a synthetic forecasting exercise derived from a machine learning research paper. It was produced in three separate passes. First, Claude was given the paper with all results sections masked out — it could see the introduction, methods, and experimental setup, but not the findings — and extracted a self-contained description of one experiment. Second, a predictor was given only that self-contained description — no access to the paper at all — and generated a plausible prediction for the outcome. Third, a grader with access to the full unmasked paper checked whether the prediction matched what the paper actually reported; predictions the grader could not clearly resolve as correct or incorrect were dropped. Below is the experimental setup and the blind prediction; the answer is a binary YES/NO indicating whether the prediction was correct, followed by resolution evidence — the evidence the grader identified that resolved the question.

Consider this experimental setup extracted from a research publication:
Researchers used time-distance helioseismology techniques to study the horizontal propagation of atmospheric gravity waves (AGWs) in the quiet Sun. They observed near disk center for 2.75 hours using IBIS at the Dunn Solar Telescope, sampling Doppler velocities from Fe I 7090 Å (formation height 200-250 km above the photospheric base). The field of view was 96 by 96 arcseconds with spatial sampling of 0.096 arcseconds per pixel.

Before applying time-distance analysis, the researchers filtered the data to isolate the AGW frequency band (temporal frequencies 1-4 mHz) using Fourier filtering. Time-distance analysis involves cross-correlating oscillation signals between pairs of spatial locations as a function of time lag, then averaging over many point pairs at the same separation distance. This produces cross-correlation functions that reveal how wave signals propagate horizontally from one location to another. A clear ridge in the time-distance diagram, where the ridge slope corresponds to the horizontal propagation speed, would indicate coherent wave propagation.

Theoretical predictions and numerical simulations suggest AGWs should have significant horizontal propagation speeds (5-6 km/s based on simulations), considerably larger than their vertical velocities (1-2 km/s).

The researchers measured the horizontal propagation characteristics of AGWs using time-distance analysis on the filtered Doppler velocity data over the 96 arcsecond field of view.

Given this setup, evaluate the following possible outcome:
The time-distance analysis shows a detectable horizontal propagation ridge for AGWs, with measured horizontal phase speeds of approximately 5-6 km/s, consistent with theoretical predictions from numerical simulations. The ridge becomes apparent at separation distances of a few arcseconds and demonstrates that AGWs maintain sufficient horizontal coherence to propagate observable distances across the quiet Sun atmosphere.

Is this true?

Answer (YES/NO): NO